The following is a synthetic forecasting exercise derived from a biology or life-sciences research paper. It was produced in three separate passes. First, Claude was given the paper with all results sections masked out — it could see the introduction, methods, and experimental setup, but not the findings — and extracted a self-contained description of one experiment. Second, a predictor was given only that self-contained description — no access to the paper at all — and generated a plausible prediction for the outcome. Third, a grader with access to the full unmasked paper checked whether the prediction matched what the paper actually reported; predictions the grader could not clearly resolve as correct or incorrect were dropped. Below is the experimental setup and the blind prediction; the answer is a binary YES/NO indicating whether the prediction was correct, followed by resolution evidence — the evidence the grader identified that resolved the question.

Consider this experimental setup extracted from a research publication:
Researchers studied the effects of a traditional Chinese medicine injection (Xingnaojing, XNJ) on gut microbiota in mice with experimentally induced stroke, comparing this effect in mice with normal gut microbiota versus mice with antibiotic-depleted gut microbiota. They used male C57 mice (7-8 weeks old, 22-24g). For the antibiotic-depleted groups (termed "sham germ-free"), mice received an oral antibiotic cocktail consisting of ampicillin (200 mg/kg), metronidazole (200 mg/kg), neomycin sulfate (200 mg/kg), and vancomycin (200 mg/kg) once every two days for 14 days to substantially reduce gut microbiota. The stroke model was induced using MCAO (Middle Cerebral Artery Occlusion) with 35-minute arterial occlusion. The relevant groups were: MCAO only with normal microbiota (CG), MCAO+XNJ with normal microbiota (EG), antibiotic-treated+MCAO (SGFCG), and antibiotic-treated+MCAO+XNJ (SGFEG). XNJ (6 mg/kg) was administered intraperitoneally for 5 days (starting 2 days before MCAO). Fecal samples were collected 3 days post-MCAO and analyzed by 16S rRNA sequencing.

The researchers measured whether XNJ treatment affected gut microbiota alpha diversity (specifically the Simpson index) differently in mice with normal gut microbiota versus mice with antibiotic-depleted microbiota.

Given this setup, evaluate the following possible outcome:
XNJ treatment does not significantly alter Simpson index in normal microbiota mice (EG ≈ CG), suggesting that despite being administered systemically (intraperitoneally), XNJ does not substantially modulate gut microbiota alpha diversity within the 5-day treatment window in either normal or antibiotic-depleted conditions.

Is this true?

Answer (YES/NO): NO